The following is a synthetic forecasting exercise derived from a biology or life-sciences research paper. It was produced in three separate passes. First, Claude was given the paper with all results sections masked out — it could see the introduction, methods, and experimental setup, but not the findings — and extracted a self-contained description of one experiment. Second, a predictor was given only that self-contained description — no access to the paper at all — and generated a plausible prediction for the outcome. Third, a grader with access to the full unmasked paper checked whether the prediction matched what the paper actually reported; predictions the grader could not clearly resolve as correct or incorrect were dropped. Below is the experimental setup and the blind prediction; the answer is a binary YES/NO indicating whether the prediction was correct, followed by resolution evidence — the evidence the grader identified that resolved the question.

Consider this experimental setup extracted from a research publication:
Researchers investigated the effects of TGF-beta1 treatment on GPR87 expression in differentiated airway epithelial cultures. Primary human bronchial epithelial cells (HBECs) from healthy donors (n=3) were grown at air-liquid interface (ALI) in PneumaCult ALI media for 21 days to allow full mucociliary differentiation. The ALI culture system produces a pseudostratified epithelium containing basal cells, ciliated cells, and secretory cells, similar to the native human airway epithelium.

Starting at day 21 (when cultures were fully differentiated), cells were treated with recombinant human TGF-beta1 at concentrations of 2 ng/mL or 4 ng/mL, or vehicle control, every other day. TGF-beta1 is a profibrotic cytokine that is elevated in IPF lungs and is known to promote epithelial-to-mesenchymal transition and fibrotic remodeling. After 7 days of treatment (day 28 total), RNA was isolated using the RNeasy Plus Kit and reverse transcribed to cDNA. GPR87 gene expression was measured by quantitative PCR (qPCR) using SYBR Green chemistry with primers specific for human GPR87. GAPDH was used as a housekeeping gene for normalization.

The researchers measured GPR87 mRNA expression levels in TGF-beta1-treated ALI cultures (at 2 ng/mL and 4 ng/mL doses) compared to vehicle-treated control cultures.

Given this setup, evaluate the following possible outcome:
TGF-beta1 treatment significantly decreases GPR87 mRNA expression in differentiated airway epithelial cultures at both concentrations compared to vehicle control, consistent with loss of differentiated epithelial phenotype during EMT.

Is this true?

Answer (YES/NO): NO